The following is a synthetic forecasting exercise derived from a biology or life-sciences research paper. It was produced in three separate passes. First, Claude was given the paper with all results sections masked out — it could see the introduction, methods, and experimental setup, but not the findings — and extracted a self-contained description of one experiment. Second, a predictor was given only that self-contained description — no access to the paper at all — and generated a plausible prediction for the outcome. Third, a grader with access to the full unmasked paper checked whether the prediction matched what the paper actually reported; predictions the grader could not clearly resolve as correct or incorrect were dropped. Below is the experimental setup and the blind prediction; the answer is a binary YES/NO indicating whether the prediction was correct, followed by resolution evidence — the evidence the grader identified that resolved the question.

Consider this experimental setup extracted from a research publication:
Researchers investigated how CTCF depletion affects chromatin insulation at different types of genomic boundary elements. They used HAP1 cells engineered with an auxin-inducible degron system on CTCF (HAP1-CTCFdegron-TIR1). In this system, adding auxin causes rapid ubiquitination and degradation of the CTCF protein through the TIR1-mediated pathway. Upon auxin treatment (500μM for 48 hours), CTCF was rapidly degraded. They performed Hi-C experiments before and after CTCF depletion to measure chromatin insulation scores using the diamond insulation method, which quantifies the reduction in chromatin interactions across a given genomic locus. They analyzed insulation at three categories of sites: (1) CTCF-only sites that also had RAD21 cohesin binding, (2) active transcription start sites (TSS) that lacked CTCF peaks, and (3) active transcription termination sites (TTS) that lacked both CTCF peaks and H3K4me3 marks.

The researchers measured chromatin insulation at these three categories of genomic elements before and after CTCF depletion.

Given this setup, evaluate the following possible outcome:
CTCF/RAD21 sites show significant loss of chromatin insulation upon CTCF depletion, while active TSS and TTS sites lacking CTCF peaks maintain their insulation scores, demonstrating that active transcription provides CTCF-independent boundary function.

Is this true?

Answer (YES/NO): YES